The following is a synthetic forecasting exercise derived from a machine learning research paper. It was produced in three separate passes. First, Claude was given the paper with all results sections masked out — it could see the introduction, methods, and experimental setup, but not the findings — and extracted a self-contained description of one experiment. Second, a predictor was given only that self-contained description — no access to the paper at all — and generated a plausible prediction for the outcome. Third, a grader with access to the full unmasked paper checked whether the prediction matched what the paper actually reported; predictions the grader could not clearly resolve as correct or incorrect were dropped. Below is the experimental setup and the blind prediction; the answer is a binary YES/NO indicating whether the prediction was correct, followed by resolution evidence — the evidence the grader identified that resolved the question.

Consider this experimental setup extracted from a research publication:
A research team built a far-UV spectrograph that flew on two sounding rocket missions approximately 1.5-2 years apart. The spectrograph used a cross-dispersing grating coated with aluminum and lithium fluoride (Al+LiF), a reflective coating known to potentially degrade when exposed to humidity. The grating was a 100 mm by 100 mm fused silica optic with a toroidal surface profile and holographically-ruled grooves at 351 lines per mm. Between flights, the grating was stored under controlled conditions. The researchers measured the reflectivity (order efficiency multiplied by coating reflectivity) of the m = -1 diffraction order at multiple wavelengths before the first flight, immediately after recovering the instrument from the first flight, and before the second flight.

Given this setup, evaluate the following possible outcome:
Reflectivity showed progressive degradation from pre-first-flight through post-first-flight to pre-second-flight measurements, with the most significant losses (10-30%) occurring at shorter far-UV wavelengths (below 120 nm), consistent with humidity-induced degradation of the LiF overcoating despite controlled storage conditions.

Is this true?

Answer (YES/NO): NO